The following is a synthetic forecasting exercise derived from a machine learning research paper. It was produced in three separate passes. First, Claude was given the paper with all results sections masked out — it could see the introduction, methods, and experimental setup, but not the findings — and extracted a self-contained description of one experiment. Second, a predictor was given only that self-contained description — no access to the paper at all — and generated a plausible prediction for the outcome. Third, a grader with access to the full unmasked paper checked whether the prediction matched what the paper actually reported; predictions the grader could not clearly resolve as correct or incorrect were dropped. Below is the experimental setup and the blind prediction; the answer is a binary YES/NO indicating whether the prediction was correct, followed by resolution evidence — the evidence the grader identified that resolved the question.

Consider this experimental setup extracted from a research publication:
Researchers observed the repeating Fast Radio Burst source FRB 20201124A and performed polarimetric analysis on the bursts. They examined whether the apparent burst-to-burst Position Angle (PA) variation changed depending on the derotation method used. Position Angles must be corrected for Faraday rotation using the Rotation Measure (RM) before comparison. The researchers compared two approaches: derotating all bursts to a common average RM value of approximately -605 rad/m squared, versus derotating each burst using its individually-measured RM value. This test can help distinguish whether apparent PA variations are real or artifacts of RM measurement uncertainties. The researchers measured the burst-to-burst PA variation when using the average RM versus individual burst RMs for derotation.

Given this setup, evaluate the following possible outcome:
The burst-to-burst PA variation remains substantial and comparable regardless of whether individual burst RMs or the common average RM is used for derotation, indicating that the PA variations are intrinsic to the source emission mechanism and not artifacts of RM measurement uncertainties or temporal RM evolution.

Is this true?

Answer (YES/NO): YES